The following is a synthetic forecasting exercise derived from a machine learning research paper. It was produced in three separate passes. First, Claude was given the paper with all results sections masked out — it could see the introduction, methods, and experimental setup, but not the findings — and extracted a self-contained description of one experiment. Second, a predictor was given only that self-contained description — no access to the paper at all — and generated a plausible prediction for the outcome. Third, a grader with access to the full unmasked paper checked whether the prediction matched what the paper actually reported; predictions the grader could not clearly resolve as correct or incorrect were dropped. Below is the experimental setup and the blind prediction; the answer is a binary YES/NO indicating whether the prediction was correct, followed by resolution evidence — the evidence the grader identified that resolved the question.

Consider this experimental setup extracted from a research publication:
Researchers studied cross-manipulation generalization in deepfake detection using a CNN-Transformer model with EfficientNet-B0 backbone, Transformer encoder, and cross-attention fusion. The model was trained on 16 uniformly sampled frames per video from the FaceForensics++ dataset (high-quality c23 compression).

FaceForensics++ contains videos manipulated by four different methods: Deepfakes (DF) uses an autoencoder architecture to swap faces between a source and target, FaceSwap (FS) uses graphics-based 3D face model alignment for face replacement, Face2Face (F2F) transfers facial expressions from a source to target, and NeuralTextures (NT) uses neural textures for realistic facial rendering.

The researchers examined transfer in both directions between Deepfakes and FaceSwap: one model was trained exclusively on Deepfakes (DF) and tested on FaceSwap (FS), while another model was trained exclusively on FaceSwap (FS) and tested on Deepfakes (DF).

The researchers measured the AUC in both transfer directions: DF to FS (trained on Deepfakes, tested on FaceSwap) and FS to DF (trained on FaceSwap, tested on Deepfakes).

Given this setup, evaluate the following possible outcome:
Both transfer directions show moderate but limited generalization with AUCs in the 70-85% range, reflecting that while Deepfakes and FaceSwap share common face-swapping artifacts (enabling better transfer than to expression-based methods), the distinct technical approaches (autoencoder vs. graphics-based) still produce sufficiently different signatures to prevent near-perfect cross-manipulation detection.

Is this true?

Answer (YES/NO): NO